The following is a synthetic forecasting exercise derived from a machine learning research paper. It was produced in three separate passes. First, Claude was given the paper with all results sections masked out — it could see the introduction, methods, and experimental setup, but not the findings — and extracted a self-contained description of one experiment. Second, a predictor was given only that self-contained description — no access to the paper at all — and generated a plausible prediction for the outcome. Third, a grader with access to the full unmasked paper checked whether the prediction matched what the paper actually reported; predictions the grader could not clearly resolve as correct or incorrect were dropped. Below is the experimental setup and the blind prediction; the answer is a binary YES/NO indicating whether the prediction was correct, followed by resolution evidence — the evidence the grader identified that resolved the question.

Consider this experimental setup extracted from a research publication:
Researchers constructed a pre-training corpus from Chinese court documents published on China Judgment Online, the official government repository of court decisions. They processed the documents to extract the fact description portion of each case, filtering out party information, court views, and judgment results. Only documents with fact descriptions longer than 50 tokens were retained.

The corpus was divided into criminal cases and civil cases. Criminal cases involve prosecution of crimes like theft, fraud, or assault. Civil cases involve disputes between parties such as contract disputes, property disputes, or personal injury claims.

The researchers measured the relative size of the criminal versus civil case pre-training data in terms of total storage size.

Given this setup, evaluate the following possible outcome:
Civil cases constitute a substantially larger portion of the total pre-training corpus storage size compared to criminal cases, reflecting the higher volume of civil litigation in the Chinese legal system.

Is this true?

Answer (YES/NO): YES